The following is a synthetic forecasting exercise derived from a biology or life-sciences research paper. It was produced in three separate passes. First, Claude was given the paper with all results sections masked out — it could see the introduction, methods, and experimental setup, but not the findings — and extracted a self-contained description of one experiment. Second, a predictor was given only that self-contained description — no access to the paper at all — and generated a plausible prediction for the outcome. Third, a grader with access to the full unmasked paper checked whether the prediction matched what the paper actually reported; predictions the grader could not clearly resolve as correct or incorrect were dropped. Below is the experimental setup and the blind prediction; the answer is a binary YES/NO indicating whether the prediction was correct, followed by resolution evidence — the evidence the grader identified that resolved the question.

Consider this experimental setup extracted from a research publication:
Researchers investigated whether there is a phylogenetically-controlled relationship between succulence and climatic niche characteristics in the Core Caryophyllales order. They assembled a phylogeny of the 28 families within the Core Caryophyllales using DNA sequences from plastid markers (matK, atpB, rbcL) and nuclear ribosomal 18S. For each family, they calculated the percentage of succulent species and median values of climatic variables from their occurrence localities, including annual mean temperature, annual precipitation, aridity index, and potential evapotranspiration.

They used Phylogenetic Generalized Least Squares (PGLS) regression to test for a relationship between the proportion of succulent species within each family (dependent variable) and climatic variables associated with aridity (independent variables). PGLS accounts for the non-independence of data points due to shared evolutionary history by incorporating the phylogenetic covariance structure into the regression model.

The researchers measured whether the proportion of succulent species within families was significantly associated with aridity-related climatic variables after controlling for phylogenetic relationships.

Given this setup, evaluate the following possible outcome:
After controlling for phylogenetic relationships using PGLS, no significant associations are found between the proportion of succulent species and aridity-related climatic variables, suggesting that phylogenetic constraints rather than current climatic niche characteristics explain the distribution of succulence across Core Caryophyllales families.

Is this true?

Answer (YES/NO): NO